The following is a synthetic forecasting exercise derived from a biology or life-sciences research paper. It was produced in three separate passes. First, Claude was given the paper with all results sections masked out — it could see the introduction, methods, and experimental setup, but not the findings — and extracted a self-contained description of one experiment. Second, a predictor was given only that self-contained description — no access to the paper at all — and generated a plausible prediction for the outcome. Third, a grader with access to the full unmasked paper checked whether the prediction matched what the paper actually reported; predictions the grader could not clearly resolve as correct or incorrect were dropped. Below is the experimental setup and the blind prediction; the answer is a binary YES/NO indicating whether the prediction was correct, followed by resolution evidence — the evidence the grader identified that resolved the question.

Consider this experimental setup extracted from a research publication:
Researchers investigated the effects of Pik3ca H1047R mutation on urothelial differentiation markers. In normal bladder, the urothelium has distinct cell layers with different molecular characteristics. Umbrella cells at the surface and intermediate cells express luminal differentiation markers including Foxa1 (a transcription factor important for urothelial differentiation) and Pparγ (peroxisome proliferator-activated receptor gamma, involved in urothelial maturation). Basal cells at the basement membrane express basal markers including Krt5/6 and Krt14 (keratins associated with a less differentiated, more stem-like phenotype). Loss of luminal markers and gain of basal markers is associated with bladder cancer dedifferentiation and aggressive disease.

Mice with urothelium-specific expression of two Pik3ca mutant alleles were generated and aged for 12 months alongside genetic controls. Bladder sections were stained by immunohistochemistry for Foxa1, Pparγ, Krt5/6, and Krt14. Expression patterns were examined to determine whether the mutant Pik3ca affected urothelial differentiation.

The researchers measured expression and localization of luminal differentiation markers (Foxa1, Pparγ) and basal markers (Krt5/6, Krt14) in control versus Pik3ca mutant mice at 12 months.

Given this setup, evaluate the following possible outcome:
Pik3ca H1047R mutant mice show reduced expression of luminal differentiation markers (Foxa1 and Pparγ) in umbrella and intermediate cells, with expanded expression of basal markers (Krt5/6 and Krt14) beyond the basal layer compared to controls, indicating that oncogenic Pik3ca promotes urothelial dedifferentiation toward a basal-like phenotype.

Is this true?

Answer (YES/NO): NO